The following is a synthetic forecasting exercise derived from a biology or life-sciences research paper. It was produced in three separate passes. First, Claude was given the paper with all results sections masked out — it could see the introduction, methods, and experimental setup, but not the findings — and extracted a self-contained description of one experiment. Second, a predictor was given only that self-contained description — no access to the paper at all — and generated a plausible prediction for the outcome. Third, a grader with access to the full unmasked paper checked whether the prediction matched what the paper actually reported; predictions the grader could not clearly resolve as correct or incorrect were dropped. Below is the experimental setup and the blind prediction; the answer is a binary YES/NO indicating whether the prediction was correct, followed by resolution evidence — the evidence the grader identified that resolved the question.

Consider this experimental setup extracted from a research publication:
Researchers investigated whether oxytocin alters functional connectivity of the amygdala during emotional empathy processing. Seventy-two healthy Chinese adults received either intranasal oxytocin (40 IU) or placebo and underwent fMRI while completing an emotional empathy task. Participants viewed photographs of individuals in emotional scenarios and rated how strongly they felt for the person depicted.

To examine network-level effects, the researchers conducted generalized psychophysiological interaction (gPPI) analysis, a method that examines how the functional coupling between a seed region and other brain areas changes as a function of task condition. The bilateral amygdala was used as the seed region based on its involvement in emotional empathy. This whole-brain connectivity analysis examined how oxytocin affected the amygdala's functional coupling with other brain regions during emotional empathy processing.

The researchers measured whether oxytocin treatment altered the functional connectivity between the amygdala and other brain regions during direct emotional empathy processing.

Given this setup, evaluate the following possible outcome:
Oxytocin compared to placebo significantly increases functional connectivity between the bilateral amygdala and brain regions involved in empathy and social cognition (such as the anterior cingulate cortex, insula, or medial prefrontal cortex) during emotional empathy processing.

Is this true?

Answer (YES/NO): NO